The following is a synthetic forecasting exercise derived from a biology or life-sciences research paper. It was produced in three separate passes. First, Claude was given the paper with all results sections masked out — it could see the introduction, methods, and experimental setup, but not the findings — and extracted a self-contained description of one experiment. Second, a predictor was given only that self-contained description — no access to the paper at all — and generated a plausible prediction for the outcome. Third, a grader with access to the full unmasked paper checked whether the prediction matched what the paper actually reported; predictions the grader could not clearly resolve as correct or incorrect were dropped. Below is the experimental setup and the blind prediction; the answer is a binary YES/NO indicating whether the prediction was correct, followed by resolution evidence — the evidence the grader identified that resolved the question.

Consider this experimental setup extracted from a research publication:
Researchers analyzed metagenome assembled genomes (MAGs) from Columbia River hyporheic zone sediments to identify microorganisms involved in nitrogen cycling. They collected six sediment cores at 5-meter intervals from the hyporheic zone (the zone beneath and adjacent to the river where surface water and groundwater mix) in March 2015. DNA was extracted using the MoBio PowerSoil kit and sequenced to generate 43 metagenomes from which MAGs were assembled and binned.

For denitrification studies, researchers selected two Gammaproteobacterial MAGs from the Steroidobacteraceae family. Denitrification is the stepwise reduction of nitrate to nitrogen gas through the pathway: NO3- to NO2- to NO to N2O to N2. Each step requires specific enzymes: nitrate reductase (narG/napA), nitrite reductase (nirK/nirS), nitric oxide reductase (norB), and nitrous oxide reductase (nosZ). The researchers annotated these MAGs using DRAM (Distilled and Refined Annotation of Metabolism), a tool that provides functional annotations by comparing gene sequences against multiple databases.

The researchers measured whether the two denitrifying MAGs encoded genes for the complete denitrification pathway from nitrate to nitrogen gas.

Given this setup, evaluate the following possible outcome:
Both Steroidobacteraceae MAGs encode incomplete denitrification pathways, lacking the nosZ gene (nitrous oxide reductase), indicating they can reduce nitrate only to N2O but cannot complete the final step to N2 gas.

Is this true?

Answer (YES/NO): YES